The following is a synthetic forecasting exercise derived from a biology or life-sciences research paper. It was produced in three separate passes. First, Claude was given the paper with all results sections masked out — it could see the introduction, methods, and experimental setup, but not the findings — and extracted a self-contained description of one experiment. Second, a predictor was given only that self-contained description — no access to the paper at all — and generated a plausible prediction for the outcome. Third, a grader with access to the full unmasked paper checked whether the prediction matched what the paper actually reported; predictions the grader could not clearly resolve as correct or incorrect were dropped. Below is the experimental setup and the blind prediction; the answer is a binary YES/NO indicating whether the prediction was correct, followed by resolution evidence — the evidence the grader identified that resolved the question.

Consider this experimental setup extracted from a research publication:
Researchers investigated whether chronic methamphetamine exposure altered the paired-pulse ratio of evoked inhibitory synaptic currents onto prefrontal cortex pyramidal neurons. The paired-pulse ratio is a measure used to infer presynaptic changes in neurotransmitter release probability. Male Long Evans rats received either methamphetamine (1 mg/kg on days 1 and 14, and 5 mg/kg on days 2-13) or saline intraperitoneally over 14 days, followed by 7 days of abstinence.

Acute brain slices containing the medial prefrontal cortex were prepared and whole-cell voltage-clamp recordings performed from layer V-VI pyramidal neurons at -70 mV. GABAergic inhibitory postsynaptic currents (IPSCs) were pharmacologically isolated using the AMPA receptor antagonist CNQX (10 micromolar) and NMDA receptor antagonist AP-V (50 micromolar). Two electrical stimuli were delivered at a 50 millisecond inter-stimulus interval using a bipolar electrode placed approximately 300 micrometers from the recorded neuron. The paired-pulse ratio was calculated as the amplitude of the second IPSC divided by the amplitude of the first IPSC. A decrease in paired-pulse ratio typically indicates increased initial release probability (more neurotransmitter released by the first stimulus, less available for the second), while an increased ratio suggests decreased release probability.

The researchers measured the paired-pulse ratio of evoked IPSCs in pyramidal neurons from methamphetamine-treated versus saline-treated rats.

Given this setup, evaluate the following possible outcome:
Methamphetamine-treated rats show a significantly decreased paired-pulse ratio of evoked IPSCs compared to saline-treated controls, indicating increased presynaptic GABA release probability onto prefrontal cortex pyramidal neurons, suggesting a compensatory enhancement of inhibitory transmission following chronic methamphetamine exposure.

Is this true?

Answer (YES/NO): YES